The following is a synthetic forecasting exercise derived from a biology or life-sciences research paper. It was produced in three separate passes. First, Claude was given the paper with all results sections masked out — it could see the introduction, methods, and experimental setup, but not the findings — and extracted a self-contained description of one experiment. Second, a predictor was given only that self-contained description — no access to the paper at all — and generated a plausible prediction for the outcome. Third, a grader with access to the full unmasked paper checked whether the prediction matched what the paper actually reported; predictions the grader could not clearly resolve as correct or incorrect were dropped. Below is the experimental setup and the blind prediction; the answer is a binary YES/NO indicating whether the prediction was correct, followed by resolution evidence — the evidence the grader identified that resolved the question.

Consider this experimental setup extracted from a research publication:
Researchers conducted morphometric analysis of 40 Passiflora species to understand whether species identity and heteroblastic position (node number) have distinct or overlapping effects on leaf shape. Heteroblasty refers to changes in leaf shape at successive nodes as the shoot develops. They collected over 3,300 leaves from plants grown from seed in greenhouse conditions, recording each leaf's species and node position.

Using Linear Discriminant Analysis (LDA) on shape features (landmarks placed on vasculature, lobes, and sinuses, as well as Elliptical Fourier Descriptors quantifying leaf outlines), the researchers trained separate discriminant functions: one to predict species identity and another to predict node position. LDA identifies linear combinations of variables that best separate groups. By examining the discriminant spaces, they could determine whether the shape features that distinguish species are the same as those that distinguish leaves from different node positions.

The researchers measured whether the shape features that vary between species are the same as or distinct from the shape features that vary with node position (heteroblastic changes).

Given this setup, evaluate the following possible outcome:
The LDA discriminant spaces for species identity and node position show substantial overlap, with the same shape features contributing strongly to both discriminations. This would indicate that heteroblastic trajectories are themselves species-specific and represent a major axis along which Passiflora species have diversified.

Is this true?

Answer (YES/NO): NO